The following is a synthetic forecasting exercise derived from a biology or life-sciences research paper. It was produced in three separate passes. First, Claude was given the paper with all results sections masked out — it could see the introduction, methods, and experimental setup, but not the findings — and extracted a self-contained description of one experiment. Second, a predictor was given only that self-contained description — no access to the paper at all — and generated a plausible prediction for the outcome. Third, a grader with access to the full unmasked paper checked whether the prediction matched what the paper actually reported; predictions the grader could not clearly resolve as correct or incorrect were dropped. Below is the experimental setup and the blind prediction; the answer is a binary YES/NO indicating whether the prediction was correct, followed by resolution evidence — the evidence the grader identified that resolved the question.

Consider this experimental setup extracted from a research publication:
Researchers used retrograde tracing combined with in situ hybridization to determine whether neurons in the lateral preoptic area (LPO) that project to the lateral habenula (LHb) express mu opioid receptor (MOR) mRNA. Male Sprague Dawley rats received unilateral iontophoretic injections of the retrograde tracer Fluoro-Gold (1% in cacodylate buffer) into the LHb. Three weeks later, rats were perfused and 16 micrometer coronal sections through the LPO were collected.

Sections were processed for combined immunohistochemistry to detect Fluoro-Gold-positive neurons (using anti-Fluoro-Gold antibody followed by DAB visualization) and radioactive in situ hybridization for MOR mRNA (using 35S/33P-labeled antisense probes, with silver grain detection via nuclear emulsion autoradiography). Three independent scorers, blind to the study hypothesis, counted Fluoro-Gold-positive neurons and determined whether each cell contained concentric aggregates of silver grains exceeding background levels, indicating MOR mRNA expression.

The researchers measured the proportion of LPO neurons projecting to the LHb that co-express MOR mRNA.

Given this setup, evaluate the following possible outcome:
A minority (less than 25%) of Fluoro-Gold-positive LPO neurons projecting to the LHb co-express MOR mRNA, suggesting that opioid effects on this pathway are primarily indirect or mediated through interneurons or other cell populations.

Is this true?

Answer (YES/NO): NO